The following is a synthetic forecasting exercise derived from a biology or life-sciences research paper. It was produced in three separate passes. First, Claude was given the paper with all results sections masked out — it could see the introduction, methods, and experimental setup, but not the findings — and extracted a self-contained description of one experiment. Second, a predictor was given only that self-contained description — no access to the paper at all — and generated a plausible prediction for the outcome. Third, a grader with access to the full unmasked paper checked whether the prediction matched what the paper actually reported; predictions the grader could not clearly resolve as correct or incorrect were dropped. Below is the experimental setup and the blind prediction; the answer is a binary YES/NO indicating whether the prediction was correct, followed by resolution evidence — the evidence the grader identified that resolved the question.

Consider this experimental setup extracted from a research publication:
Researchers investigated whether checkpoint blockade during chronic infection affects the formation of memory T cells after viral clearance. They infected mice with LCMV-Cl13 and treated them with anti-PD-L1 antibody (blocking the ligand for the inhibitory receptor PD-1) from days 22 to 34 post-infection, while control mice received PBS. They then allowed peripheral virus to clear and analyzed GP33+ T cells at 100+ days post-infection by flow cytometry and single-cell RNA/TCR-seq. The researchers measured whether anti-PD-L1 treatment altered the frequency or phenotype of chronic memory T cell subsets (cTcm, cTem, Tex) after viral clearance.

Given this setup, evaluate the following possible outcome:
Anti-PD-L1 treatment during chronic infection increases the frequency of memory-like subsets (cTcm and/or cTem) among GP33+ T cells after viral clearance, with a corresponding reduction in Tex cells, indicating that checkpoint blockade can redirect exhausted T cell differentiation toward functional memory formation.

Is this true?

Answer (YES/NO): NO